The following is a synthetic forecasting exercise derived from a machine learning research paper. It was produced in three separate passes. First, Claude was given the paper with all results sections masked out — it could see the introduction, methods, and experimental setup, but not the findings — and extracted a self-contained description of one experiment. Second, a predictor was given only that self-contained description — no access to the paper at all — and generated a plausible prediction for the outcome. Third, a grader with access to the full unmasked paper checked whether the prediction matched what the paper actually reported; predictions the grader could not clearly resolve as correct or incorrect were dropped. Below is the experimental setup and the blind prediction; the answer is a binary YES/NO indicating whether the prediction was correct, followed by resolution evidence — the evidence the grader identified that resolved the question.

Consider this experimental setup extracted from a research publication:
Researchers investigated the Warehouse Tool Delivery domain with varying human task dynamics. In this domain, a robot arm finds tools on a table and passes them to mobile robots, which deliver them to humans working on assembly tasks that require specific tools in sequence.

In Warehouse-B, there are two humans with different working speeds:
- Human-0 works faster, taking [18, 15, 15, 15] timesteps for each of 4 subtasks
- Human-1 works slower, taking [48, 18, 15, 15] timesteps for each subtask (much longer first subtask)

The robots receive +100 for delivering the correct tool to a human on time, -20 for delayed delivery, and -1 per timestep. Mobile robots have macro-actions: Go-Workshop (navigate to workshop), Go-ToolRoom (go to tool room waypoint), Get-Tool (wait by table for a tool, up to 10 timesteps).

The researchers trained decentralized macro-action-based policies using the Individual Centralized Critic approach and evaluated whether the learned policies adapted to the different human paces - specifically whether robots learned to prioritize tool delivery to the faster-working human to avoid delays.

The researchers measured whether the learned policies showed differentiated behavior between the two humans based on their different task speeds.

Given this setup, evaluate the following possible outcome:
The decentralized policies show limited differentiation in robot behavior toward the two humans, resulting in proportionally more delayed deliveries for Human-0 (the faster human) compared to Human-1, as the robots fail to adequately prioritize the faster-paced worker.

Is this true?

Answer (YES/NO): NO